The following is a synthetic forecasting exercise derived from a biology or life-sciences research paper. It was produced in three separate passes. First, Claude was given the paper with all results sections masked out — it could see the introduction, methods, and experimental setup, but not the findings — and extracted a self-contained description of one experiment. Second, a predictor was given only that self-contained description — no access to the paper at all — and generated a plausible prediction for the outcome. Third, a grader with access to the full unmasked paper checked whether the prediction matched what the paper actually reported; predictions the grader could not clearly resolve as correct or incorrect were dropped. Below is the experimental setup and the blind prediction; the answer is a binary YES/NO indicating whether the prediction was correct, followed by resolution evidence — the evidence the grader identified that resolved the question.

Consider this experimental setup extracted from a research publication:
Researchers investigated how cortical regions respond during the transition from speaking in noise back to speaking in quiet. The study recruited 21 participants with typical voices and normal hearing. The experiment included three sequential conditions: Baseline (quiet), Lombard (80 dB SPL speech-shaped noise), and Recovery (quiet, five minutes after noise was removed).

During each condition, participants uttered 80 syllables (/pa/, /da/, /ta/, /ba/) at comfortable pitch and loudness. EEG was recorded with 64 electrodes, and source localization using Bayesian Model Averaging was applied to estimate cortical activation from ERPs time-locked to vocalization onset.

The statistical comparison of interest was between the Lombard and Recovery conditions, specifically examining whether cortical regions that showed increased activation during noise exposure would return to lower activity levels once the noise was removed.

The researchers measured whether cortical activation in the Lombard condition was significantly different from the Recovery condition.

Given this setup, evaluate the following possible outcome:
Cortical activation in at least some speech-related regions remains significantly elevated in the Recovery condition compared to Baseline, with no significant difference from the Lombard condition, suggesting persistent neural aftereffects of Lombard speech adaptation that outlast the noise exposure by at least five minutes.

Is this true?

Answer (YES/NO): NO